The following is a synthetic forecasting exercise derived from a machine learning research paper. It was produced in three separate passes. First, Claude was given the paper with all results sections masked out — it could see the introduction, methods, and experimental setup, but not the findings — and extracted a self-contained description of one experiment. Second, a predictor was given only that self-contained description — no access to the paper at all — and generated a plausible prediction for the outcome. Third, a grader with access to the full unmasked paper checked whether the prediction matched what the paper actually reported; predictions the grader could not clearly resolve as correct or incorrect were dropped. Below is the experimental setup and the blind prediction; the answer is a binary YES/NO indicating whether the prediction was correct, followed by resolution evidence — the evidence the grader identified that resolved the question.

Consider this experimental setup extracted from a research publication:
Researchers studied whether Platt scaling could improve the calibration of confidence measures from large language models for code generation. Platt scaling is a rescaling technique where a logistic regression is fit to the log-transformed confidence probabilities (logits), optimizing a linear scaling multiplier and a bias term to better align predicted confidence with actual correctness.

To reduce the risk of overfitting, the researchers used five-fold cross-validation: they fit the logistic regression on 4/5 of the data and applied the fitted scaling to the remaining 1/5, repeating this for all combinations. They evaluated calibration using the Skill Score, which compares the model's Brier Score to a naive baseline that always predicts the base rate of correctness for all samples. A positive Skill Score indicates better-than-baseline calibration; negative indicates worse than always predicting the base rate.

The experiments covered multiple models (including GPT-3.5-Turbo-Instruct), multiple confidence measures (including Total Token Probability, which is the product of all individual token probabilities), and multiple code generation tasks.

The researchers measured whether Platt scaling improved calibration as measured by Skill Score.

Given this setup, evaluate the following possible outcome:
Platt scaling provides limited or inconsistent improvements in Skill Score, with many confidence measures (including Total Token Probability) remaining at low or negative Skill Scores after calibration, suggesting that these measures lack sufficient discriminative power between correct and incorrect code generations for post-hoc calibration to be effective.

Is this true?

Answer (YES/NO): NO